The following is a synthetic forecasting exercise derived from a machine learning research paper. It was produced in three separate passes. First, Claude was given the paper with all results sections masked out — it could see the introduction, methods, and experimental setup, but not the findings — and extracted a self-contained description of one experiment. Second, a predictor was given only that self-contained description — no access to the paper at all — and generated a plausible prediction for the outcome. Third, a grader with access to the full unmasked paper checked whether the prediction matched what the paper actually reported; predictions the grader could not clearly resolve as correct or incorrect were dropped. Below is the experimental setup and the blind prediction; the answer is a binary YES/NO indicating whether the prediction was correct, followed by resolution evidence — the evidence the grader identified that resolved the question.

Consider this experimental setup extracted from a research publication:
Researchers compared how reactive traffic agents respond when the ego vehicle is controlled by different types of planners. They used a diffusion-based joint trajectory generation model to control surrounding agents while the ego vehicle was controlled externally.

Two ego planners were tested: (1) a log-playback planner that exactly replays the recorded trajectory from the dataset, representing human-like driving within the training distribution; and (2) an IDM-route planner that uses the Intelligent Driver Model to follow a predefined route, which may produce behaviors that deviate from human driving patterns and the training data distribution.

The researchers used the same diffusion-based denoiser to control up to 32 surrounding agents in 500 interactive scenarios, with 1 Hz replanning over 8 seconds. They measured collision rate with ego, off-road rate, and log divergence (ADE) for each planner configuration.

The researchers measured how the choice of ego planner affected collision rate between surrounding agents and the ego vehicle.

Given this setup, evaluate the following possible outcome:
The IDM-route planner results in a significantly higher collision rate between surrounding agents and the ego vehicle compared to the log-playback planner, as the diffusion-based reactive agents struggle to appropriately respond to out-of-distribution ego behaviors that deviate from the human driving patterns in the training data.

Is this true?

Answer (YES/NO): YES